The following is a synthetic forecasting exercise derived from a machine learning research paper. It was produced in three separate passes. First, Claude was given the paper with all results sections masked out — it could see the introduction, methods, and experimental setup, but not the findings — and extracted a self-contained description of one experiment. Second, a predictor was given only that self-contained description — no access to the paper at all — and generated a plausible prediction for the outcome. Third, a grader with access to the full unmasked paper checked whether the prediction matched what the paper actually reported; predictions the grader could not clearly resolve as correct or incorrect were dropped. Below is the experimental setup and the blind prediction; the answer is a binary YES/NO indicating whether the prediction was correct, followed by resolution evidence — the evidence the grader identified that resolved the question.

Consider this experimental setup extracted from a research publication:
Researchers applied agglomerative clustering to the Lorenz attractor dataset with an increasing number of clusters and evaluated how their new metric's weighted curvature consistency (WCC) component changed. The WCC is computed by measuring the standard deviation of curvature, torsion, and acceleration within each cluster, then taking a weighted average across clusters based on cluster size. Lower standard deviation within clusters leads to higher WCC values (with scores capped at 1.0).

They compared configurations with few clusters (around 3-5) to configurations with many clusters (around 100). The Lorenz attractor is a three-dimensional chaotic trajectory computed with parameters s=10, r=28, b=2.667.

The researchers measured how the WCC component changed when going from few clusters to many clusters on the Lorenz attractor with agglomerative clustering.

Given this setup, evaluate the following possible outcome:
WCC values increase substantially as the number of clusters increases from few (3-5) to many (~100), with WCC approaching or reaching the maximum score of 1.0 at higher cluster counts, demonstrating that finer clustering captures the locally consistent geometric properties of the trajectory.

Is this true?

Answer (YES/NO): NO